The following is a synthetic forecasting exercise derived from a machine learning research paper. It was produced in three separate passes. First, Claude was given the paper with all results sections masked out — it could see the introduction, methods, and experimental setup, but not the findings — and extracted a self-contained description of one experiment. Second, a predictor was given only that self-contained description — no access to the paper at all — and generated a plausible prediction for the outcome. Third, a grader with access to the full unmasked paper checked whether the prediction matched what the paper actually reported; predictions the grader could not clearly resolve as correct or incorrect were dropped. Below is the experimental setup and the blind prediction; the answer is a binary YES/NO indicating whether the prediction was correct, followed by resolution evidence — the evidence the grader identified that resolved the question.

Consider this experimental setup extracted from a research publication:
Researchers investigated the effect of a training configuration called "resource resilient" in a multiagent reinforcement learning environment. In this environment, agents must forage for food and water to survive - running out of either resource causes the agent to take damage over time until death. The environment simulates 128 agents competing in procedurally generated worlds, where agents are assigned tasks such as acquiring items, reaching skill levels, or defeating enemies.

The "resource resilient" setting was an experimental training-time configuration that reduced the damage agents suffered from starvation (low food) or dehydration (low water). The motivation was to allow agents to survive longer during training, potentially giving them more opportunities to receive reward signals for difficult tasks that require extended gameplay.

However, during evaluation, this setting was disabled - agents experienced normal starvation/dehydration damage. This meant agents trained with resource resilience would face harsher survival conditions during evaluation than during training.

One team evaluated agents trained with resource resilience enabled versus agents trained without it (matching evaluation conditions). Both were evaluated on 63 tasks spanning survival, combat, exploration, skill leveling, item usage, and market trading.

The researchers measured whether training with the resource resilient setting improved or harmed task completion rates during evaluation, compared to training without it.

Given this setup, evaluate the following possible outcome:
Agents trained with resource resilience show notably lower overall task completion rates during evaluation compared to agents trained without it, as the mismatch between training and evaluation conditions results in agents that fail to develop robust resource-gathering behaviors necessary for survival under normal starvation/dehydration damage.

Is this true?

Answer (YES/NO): YES